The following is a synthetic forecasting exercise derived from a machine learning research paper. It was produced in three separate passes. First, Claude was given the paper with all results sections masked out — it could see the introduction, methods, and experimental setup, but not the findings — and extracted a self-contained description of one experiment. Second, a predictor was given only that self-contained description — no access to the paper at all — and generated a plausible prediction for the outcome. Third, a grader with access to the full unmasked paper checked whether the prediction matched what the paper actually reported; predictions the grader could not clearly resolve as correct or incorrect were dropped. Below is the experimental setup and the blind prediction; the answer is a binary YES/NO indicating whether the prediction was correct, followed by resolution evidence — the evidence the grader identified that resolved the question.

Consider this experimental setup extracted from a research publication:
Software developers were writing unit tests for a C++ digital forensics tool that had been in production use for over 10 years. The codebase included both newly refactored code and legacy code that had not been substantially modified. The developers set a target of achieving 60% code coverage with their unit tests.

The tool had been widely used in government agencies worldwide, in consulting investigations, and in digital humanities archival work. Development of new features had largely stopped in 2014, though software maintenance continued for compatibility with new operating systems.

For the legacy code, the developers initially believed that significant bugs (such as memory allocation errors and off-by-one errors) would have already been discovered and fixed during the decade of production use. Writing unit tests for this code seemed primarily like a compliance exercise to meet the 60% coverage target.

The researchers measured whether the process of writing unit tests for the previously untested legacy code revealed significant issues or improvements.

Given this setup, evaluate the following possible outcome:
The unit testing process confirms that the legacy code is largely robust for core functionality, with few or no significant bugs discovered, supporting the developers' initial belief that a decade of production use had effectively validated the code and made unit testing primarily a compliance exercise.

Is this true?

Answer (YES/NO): NO